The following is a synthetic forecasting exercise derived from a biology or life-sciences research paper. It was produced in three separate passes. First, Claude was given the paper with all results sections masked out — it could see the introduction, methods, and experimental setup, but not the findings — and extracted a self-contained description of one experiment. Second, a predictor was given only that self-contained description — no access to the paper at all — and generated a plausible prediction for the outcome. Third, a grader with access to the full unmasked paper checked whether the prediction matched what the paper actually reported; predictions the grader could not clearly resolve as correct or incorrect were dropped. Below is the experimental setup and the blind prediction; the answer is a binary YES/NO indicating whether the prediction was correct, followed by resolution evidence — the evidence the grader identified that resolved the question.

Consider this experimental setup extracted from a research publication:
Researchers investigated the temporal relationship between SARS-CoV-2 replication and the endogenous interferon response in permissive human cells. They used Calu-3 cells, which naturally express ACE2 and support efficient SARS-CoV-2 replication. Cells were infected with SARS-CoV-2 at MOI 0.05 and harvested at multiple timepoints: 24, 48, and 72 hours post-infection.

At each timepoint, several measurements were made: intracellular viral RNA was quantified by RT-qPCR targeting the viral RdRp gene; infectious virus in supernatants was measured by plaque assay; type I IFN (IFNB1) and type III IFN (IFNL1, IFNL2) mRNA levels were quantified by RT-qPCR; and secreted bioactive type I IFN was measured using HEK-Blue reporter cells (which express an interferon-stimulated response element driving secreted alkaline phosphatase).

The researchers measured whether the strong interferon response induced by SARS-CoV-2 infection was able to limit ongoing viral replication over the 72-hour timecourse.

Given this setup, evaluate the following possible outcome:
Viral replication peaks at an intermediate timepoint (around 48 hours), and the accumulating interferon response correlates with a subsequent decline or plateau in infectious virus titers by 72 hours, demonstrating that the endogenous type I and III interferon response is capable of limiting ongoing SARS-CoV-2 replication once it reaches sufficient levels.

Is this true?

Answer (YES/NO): NO